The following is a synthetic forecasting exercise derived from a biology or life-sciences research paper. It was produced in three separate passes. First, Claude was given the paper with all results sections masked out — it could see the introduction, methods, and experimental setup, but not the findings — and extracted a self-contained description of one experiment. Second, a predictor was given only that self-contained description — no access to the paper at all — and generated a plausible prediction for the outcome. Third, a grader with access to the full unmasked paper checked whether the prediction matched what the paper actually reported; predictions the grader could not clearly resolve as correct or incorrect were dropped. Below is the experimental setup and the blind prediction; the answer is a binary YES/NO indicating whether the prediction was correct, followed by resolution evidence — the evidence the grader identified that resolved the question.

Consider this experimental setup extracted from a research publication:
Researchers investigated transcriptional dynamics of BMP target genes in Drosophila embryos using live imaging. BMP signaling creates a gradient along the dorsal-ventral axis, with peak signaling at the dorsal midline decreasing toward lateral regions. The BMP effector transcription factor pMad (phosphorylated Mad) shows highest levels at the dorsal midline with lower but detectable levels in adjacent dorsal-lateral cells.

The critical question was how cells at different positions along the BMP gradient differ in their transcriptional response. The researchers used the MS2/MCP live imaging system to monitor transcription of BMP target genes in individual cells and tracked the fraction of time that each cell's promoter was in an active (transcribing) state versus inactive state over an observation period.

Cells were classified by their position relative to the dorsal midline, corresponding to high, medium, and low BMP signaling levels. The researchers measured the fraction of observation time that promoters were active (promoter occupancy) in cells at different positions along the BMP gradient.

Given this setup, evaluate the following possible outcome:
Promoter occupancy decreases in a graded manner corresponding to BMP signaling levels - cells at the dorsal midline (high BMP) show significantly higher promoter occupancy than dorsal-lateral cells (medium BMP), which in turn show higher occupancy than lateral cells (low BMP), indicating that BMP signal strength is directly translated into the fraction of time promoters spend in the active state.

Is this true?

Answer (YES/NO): YES